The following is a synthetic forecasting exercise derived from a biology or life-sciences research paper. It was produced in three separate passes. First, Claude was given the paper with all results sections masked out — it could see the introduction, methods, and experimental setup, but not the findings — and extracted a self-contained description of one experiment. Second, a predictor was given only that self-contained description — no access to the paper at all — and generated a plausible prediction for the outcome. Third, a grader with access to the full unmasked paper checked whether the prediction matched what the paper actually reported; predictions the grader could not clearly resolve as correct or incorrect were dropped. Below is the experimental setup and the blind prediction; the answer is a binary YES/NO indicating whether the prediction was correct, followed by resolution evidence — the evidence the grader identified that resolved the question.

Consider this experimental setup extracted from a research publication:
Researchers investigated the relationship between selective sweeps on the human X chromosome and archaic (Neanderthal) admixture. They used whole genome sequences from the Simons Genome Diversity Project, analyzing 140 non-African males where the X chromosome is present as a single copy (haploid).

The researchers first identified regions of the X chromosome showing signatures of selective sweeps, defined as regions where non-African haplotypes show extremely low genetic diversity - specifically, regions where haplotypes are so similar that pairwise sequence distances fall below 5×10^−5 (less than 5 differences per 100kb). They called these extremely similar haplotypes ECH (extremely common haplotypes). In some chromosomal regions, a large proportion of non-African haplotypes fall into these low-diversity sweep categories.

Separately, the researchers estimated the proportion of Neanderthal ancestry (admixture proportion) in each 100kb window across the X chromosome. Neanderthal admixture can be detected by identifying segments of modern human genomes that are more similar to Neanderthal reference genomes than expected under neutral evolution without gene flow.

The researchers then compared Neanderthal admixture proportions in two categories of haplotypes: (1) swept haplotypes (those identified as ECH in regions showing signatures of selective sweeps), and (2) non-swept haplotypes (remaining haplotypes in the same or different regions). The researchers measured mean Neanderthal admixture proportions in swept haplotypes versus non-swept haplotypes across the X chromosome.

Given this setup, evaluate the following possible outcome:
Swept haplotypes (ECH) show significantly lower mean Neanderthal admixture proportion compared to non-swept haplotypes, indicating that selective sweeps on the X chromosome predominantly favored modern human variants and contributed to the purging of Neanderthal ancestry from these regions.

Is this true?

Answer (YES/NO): YES